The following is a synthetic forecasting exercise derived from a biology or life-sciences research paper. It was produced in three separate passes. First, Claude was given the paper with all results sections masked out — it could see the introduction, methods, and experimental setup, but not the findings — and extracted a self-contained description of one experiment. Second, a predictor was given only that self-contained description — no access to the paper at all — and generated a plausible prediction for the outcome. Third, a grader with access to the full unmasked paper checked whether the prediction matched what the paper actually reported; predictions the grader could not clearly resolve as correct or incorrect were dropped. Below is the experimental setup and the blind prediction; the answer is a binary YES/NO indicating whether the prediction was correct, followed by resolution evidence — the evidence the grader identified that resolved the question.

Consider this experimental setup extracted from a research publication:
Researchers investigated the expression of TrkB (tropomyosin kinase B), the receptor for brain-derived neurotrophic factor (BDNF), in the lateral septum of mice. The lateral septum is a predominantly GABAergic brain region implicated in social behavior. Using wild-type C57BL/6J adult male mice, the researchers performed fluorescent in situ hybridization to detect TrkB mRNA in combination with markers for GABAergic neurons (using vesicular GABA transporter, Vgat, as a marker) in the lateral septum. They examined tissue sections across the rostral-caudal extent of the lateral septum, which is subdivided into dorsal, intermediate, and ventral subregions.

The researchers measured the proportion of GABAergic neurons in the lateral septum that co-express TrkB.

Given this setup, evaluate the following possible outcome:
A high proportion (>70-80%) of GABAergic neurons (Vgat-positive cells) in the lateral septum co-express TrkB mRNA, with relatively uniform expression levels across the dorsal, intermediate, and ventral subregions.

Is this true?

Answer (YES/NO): NO